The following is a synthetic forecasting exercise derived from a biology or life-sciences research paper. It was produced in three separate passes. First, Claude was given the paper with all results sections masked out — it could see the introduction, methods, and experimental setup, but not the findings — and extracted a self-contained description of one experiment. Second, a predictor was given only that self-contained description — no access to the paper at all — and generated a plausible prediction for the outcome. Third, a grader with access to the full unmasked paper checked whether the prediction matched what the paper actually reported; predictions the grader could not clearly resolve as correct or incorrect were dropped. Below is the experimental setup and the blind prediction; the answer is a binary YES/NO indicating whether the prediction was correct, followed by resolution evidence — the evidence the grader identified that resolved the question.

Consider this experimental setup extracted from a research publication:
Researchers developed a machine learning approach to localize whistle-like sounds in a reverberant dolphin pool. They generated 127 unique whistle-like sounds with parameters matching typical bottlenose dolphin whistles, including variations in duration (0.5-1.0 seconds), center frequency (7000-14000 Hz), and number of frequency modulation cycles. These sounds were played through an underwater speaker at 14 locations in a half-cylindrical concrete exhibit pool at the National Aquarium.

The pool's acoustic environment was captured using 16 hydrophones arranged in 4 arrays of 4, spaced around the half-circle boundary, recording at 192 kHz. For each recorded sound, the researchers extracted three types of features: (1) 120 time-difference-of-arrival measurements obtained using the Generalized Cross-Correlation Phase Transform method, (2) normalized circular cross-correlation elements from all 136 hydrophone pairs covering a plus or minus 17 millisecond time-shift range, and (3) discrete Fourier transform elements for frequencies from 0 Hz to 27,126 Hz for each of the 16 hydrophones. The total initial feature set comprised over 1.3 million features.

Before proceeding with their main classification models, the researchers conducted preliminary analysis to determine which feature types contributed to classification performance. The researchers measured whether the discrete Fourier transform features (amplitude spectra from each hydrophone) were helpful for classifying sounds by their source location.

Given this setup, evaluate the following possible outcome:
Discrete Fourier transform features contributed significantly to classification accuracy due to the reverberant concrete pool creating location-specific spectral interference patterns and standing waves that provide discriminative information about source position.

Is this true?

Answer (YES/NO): NO